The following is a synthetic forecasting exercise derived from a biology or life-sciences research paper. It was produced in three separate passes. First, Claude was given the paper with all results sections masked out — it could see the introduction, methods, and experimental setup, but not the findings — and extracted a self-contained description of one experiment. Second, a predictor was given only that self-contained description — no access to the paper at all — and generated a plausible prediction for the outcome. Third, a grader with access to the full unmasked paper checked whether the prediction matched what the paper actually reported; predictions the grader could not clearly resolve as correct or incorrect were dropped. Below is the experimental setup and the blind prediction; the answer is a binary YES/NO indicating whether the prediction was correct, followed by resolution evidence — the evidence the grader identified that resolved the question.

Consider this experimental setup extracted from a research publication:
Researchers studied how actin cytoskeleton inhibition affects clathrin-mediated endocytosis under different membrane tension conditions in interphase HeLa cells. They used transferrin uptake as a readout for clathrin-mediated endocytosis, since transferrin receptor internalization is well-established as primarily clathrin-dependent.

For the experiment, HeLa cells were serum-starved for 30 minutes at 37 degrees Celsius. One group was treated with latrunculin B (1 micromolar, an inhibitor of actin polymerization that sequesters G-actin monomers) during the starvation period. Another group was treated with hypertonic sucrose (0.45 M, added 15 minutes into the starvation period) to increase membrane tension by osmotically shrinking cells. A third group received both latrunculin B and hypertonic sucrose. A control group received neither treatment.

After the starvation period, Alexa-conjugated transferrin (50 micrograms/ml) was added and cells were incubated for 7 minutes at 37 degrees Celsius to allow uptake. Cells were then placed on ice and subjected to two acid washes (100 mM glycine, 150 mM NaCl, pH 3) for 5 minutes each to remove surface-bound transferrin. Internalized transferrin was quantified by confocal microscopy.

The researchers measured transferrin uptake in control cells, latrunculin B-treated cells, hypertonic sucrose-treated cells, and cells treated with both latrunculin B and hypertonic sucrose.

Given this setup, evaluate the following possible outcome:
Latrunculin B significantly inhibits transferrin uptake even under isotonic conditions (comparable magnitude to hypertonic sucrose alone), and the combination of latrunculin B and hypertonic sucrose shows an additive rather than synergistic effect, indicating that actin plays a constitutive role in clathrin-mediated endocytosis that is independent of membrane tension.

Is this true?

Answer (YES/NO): NO